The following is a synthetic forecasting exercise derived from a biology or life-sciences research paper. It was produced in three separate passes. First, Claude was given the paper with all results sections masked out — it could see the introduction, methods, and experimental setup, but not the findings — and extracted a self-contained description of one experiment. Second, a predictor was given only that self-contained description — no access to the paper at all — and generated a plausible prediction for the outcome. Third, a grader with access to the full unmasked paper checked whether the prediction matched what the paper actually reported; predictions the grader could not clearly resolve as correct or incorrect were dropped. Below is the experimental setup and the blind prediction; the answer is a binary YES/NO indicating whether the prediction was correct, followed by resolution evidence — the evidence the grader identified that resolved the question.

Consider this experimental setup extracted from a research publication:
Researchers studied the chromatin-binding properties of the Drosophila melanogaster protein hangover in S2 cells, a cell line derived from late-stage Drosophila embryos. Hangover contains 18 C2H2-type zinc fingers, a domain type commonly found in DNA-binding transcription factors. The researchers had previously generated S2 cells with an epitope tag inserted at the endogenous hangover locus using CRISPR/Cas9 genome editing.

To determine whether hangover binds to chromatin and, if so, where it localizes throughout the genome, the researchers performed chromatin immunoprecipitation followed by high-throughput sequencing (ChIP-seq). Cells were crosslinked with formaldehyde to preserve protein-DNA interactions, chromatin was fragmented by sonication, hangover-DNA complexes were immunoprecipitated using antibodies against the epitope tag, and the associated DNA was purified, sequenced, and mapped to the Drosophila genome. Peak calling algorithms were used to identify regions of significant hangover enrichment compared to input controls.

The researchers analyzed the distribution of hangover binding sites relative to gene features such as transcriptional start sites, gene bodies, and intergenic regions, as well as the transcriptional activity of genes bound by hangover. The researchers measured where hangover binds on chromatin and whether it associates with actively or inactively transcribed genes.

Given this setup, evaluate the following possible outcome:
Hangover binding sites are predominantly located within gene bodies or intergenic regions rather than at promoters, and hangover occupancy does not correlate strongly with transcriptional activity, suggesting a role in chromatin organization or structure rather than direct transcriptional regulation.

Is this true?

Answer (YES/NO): NO